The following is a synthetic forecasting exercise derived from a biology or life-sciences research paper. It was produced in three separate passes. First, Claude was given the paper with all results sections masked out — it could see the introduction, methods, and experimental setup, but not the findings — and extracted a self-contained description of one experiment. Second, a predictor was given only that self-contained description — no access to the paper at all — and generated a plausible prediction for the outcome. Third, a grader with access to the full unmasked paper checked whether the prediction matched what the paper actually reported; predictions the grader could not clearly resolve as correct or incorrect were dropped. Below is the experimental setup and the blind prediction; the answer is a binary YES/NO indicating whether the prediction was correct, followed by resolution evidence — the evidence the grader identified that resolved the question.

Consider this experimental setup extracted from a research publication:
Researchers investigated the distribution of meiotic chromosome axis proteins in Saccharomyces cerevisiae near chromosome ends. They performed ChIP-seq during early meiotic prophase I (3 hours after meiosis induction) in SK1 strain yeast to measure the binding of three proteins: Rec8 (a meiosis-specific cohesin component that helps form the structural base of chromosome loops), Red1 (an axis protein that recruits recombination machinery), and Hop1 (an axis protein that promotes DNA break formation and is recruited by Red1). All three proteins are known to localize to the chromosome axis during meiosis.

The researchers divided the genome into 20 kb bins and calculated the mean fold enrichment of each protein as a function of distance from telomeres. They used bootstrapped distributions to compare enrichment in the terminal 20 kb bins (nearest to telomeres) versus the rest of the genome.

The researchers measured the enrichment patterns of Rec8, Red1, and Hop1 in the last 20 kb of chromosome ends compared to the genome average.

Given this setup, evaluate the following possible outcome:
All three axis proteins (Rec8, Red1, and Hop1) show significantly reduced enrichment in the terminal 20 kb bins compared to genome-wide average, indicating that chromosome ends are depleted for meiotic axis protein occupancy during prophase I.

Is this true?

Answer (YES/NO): NO